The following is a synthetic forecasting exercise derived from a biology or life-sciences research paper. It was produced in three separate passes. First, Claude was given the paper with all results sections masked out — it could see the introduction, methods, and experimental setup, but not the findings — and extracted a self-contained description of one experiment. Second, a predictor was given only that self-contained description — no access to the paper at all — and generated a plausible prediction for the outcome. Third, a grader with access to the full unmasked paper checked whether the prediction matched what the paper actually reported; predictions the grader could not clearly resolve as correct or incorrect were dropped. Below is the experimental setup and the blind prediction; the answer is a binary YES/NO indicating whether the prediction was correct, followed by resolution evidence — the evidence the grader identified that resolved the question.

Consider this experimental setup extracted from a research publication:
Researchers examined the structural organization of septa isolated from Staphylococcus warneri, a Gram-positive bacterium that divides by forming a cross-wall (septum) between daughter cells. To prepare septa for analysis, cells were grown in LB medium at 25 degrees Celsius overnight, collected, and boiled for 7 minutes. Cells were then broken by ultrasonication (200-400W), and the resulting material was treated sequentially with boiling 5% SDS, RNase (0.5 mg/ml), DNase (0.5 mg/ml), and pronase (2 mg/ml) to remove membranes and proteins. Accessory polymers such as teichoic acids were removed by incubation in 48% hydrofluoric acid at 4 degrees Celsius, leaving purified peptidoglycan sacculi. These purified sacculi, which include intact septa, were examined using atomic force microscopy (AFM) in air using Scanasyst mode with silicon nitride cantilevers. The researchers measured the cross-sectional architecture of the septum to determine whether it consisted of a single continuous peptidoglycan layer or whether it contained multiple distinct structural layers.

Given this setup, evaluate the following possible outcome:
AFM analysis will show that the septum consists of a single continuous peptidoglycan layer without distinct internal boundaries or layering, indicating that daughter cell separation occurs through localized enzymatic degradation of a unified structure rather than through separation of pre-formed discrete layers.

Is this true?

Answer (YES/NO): NO